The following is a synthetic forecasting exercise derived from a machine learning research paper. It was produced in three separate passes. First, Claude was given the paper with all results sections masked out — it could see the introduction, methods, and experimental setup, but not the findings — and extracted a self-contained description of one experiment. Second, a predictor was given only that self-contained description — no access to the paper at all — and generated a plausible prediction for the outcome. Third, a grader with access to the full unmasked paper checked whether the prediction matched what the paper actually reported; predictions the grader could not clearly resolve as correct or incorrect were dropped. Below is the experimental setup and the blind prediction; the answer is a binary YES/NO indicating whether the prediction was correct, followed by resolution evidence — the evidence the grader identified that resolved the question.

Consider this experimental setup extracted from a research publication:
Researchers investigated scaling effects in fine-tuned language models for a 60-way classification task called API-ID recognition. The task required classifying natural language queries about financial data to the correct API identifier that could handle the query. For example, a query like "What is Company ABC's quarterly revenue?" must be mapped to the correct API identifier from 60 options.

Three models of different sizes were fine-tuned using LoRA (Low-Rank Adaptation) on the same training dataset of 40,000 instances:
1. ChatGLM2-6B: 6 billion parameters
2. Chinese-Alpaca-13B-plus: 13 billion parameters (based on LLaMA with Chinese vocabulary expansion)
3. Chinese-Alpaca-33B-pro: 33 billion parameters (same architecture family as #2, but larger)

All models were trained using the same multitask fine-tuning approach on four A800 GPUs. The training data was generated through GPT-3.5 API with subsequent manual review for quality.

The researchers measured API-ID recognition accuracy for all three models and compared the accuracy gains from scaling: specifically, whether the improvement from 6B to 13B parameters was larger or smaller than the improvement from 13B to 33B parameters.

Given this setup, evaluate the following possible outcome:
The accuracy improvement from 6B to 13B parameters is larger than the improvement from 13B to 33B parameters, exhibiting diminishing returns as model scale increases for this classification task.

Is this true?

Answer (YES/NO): YES